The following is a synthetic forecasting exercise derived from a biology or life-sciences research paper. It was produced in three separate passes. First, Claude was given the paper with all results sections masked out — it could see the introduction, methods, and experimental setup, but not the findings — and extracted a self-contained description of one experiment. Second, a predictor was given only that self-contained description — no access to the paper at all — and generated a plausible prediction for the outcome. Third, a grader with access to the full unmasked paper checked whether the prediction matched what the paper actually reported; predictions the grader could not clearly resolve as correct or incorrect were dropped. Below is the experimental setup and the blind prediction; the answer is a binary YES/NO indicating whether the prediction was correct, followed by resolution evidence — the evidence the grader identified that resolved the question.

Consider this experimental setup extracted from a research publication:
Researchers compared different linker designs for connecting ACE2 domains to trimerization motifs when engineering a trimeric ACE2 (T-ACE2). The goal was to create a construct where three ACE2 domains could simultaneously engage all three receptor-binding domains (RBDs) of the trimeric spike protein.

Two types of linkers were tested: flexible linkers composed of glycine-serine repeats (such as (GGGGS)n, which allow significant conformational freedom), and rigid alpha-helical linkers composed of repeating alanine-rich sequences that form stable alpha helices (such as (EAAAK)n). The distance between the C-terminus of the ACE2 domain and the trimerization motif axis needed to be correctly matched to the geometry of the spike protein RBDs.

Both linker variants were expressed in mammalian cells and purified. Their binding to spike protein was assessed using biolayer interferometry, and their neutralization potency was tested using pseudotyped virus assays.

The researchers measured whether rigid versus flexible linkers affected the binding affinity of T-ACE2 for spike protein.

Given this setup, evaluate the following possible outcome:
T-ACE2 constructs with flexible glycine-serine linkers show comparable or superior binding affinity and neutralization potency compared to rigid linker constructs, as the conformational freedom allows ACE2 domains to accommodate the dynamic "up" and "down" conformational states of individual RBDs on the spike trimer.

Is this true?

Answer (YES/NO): NO